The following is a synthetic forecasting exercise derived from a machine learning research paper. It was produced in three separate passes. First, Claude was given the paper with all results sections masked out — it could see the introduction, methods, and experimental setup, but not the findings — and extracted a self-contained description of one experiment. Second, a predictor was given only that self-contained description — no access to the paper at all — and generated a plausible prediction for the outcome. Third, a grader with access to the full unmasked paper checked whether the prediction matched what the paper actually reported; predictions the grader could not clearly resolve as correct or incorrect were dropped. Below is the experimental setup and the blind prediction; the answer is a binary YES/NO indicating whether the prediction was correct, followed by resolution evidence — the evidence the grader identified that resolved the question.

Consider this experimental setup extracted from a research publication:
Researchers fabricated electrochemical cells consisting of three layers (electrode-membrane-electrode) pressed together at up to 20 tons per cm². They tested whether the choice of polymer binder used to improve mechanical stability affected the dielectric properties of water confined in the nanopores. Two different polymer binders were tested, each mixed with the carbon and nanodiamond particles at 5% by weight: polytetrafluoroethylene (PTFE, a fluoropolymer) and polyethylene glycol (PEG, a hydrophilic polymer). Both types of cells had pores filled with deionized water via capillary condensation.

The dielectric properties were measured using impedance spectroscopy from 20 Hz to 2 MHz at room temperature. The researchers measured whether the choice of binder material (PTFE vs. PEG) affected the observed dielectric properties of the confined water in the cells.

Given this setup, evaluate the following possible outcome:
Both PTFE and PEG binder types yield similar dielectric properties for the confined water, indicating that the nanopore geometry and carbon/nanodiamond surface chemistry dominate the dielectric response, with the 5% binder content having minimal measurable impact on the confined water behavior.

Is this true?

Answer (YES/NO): YES